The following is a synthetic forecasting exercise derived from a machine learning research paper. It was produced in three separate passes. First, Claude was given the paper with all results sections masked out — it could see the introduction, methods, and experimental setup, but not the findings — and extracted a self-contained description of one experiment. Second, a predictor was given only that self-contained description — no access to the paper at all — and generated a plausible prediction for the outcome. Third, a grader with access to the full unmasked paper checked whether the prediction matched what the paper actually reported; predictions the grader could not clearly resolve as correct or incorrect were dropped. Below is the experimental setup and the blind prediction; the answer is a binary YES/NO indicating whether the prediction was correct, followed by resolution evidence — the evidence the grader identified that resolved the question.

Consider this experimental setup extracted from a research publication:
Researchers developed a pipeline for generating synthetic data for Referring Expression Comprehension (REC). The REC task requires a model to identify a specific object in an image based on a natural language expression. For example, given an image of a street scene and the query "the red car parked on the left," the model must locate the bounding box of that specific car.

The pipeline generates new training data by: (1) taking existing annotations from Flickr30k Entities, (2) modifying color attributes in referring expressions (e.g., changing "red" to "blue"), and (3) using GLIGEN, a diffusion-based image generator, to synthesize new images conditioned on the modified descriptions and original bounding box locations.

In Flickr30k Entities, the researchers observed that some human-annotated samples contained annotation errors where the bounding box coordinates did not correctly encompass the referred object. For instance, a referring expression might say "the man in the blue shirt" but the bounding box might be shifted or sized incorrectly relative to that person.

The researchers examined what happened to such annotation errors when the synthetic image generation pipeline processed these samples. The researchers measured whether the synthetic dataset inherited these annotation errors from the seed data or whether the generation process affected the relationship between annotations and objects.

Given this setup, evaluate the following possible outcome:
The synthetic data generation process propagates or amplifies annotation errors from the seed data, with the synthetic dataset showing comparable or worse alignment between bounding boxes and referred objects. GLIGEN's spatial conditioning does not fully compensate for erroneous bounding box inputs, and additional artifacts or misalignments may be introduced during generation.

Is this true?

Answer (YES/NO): NO